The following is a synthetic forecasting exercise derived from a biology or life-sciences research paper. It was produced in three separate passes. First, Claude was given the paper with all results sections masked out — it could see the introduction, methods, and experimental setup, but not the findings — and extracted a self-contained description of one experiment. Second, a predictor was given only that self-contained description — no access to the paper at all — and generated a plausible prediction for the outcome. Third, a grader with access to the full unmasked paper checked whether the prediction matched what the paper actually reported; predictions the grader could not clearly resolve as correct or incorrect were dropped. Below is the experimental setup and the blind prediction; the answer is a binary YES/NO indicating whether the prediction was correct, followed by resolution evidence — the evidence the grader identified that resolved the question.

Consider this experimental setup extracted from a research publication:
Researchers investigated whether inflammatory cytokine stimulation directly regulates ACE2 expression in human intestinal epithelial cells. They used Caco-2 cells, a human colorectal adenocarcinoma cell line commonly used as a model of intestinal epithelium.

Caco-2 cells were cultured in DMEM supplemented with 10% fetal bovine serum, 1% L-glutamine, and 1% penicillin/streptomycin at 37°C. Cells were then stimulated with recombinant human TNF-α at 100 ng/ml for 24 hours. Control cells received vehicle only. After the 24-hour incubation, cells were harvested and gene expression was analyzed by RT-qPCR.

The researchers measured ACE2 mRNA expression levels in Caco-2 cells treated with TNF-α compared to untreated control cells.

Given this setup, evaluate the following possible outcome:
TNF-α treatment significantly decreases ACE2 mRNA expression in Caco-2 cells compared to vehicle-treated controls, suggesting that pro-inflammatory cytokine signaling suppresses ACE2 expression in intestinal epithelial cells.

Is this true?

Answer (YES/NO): NO